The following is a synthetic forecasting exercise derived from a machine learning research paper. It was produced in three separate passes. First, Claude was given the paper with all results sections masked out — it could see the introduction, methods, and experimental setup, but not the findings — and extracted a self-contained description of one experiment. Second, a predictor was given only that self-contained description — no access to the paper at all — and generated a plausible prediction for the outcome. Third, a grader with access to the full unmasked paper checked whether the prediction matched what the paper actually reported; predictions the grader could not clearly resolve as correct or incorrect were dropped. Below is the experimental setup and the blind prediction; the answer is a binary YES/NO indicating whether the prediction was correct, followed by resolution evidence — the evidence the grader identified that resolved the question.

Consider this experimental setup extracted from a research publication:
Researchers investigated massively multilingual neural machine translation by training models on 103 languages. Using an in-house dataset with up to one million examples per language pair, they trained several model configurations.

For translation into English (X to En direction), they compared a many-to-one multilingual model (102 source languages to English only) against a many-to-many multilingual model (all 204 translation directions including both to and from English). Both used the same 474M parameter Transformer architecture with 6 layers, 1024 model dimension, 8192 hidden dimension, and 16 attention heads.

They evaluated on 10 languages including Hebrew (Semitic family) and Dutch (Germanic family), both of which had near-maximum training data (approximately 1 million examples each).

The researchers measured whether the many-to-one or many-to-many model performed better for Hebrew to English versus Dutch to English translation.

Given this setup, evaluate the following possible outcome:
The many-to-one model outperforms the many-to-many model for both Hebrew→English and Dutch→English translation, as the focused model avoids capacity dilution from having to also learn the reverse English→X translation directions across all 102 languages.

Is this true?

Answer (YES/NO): YES